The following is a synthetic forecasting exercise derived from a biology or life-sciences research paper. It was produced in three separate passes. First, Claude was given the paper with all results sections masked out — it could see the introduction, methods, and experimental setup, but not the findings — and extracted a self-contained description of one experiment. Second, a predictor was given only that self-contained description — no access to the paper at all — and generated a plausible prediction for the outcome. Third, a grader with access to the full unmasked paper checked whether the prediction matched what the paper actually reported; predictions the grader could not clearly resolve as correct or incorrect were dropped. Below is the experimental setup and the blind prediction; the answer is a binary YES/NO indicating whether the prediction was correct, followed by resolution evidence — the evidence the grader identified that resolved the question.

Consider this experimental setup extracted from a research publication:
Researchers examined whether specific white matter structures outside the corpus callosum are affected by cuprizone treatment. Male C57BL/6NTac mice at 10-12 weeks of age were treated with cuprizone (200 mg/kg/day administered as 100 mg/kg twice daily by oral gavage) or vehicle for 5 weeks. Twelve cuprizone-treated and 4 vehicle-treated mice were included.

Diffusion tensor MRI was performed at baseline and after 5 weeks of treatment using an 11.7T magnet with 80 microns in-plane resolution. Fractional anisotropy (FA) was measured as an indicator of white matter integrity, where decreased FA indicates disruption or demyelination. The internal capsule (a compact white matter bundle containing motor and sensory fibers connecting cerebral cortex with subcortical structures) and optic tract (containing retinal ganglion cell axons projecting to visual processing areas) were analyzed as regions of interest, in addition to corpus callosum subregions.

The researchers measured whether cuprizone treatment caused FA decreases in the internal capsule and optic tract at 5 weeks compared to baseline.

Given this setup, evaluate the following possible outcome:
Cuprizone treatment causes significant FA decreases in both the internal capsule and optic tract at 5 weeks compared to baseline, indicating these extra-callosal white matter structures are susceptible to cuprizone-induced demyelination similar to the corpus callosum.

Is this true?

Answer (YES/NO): NO